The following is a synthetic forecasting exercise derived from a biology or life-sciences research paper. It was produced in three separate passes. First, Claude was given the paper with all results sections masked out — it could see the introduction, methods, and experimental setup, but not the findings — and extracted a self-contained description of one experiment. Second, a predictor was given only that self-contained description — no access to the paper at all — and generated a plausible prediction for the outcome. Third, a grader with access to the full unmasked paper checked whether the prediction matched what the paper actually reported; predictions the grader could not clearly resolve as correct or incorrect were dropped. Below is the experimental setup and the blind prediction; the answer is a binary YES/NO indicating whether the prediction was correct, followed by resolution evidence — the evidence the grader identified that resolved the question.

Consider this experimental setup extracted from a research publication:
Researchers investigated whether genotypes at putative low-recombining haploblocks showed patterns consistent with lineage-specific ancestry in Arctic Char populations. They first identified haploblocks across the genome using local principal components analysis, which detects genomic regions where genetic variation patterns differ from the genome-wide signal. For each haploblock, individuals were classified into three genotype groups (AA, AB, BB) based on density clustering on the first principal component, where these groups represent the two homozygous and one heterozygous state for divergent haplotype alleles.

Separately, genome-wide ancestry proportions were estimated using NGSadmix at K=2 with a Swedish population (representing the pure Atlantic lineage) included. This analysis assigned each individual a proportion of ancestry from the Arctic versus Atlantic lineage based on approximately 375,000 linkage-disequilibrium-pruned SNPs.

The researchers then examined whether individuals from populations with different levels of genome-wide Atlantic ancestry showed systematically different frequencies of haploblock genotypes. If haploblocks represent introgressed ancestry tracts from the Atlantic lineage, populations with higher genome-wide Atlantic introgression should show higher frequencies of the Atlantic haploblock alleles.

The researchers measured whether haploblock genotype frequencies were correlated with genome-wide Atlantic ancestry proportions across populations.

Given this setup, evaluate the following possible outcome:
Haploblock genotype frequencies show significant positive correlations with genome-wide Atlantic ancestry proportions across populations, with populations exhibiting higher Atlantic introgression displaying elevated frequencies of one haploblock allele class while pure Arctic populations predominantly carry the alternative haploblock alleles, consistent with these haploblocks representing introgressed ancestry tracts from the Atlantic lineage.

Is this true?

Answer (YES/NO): YES